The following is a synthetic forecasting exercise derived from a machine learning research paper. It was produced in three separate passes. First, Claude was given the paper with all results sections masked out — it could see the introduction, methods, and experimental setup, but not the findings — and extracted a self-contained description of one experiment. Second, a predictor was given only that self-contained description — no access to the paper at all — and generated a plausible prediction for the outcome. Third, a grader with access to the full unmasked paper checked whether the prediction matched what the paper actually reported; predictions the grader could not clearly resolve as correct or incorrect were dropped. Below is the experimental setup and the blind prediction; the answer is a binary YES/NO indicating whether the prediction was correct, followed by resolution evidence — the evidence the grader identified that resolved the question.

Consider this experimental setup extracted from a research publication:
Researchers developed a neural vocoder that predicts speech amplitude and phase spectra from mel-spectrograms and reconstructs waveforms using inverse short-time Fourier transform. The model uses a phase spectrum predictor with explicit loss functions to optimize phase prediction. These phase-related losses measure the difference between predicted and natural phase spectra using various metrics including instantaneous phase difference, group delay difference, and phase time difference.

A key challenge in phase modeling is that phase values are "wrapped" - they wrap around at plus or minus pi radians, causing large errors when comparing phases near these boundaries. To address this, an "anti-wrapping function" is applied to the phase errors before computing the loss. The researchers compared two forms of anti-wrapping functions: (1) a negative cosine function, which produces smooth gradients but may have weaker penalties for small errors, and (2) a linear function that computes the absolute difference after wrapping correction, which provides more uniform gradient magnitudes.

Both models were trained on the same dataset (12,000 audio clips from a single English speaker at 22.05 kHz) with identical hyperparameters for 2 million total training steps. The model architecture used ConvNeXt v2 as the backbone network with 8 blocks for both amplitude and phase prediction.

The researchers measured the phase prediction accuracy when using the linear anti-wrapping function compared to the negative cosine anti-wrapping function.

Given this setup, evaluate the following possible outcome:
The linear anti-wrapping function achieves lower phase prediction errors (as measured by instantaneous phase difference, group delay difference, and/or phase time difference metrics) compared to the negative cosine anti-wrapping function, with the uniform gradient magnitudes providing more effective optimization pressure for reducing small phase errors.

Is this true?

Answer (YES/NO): YES